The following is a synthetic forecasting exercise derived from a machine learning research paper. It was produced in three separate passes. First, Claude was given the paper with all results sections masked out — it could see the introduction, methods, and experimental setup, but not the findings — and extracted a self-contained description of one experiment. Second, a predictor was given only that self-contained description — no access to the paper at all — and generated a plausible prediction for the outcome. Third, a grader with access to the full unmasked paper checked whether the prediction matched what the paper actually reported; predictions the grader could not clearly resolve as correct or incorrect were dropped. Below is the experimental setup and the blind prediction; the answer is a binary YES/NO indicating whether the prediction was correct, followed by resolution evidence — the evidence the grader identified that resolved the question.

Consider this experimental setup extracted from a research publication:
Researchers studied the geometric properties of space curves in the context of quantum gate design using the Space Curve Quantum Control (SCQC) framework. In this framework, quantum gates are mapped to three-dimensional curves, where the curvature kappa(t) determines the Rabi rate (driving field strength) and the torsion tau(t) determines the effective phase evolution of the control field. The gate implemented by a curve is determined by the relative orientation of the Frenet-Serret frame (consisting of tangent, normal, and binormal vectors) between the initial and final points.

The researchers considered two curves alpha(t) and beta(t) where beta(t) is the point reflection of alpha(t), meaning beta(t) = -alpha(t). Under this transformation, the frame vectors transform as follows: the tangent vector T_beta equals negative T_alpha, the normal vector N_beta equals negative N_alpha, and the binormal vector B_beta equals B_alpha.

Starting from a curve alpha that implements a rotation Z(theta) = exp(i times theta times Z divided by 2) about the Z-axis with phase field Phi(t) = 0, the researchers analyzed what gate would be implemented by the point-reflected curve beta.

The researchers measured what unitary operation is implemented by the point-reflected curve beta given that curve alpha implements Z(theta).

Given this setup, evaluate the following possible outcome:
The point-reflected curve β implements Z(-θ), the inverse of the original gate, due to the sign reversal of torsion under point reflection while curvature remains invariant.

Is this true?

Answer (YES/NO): YES